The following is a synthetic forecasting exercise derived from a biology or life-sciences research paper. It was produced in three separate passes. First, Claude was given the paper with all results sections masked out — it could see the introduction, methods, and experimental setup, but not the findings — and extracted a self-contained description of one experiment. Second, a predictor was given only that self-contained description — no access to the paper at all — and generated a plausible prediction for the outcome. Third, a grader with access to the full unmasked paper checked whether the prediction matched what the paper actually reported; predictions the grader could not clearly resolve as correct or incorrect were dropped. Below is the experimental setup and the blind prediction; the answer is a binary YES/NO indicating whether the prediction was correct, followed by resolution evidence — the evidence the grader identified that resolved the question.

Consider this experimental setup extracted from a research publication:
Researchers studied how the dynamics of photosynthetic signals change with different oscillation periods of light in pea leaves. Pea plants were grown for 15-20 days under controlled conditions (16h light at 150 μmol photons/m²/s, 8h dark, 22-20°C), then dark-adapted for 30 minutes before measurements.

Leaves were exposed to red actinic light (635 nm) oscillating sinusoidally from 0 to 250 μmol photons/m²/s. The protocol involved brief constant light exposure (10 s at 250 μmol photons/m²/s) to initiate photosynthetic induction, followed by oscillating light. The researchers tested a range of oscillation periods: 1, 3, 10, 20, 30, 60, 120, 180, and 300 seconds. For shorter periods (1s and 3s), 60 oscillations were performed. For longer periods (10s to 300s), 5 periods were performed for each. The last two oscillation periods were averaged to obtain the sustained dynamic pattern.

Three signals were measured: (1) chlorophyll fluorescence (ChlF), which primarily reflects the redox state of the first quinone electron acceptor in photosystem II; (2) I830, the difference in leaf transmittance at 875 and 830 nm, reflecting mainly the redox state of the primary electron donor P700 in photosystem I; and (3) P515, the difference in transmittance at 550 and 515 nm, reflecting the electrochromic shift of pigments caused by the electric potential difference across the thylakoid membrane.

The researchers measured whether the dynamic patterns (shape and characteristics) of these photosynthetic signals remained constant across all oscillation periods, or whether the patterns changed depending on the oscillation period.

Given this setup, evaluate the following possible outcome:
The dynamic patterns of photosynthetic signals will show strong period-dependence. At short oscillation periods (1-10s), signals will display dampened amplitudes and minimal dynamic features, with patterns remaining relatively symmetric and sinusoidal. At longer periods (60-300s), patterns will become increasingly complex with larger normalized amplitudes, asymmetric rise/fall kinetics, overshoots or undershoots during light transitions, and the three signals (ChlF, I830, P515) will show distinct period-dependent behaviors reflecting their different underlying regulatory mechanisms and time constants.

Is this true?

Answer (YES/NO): YES